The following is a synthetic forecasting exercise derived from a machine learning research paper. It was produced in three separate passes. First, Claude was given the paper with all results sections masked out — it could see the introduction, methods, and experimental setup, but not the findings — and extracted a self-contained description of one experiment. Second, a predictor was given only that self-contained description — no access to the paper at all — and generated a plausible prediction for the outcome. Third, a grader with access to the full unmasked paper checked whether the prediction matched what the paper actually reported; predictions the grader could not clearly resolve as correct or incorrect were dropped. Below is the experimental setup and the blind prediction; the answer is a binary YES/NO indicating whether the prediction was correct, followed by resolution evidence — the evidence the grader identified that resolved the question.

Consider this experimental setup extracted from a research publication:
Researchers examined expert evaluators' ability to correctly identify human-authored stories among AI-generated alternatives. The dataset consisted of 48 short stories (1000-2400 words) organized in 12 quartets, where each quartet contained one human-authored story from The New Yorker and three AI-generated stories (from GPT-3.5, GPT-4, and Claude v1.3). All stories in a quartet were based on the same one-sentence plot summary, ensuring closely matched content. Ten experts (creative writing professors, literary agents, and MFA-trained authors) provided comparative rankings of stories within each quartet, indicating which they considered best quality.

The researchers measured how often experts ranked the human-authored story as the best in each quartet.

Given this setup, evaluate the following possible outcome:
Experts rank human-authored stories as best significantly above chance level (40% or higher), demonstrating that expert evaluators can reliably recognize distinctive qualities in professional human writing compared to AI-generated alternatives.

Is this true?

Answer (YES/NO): YES